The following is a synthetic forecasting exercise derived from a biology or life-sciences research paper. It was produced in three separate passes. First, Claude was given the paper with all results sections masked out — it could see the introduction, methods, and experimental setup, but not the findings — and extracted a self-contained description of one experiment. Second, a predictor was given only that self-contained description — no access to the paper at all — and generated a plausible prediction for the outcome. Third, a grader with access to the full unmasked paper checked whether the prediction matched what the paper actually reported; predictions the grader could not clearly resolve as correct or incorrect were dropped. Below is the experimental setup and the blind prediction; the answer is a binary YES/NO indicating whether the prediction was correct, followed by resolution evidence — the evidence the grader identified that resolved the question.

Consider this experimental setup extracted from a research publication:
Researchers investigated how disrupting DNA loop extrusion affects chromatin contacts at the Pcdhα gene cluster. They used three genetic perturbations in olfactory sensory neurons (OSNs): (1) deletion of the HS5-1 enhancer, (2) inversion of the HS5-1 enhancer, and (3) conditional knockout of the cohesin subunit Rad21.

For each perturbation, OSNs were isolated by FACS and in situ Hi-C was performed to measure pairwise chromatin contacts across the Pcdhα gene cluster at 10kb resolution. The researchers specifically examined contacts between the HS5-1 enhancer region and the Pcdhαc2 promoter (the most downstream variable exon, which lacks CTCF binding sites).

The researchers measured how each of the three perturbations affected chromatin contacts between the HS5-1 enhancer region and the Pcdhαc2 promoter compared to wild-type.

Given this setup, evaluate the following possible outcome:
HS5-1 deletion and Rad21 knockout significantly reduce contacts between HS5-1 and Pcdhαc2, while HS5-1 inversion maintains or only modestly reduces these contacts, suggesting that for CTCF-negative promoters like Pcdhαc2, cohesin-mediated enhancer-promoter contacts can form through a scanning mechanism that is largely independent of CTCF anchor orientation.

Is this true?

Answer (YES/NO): NO